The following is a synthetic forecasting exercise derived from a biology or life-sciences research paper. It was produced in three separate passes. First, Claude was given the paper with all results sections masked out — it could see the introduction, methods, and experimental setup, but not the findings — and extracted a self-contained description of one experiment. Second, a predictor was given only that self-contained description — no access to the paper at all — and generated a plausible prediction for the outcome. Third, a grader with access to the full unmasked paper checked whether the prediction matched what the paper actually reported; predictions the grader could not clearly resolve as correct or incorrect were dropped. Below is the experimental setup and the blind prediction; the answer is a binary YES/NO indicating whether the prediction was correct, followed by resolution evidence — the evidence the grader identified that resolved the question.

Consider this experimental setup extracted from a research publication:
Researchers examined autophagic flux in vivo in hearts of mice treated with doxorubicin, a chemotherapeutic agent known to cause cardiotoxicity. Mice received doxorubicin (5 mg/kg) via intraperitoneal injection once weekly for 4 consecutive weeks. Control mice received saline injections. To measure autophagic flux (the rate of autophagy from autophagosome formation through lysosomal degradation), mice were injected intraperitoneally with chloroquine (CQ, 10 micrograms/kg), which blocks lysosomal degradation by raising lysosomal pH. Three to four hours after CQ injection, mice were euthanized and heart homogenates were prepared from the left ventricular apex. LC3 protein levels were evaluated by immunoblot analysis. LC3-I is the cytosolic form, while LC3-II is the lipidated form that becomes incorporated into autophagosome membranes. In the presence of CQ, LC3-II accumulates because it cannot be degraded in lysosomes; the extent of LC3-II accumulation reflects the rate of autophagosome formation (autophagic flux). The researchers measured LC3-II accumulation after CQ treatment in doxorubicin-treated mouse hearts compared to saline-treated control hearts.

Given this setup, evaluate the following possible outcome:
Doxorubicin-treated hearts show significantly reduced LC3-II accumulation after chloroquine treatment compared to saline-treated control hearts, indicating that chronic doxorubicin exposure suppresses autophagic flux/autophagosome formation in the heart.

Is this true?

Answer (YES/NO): YES